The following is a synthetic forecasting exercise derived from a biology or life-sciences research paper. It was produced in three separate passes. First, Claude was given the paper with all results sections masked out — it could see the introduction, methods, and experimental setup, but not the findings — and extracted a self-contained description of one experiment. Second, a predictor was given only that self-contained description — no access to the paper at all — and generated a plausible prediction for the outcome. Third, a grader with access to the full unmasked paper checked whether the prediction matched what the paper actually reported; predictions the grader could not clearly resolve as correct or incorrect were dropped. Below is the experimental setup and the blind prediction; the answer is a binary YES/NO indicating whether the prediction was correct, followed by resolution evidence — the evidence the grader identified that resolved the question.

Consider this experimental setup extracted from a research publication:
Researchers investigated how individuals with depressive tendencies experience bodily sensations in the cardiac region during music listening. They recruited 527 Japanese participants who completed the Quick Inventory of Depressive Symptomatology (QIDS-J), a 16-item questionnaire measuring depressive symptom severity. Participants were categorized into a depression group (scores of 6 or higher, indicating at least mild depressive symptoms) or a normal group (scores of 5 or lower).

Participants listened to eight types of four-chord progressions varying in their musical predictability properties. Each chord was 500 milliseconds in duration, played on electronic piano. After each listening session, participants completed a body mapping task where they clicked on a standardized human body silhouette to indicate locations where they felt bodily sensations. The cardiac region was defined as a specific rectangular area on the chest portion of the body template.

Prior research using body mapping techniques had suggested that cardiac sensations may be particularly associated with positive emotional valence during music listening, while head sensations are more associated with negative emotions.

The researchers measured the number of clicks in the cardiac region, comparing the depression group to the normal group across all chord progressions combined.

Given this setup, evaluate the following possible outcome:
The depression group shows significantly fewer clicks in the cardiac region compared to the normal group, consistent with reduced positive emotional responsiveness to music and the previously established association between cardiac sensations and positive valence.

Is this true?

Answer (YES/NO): NO